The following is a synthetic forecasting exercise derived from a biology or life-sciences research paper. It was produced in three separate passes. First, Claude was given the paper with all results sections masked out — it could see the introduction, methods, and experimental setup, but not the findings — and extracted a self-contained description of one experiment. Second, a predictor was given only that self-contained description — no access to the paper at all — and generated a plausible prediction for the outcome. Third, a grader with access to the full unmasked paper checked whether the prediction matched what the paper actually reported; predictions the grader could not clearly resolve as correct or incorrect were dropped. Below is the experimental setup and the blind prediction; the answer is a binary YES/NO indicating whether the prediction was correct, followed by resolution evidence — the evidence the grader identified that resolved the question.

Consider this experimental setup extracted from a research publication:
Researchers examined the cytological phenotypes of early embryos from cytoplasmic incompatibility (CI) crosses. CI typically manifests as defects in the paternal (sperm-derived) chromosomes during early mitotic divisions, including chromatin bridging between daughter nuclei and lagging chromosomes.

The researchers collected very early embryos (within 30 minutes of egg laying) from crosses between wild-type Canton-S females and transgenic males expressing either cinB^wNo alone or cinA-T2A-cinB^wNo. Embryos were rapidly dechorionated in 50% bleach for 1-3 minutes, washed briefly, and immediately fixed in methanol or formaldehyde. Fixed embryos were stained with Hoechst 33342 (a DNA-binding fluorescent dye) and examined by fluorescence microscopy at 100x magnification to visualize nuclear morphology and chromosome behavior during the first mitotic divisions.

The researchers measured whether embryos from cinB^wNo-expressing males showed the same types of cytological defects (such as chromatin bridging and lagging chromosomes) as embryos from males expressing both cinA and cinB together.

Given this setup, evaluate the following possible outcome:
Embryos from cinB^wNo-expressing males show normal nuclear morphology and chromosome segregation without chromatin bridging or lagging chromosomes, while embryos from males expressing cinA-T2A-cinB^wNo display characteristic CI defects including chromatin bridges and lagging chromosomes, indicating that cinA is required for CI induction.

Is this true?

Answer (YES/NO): NO